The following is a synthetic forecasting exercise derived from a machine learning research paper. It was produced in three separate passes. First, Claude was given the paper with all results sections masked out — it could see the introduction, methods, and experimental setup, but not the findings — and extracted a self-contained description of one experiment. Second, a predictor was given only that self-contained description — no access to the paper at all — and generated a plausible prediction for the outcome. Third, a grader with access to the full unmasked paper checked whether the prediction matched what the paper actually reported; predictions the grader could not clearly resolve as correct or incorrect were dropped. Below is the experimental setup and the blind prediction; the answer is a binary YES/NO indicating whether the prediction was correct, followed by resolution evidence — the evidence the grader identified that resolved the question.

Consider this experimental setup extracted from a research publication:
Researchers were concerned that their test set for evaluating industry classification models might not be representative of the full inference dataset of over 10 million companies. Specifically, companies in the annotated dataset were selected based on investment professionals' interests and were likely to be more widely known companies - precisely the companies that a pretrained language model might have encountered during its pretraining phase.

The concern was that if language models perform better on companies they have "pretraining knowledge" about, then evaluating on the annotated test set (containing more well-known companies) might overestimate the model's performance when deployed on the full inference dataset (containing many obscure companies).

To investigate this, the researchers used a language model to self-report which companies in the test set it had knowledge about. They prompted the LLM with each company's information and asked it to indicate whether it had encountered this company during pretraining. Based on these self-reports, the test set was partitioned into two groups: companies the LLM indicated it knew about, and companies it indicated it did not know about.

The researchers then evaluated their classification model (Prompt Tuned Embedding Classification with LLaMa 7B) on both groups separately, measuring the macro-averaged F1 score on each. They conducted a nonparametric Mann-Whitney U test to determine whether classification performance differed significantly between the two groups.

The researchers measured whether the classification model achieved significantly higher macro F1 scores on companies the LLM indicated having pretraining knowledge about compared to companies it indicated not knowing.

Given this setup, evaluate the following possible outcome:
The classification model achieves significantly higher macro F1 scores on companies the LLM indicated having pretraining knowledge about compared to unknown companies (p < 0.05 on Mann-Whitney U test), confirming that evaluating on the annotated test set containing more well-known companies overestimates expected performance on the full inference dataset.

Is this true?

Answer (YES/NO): NO